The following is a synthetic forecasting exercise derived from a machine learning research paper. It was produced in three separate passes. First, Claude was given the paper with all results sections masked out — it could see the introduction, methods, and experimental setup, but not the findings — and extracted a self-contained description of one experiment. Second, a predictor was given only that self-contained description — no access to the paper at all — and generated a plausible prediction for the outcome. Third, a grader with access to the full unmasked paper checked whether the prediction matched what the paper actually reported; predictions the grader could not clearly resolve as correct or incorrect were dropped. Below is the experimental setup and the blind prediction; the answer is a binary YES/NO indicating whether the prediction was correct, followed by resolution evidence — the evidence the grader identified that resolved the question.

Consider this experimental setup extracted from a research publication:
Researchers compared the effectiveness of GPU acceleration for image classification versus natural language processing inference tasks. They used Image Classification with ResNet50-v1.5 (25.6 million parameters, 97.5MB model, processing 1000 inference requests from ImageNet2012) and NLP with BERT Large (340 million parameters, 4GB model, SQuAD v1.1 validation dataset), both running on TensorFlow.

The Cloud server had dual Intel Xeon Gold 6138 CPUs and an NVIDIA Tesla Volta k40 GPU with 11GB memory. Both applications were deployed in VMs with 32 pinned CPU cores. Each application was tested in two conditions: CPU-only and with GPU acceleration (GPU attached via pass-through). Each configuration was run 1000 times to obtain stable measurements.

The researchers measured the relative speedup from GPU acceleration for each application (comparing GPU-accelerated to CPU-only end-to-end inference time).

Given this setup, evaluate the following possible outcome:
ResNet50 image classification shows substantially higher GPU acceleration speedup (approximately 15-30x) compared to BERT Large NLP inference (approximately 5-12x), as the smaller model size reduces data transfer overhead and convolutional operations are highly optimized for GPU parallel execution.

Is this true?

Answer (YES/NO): NO